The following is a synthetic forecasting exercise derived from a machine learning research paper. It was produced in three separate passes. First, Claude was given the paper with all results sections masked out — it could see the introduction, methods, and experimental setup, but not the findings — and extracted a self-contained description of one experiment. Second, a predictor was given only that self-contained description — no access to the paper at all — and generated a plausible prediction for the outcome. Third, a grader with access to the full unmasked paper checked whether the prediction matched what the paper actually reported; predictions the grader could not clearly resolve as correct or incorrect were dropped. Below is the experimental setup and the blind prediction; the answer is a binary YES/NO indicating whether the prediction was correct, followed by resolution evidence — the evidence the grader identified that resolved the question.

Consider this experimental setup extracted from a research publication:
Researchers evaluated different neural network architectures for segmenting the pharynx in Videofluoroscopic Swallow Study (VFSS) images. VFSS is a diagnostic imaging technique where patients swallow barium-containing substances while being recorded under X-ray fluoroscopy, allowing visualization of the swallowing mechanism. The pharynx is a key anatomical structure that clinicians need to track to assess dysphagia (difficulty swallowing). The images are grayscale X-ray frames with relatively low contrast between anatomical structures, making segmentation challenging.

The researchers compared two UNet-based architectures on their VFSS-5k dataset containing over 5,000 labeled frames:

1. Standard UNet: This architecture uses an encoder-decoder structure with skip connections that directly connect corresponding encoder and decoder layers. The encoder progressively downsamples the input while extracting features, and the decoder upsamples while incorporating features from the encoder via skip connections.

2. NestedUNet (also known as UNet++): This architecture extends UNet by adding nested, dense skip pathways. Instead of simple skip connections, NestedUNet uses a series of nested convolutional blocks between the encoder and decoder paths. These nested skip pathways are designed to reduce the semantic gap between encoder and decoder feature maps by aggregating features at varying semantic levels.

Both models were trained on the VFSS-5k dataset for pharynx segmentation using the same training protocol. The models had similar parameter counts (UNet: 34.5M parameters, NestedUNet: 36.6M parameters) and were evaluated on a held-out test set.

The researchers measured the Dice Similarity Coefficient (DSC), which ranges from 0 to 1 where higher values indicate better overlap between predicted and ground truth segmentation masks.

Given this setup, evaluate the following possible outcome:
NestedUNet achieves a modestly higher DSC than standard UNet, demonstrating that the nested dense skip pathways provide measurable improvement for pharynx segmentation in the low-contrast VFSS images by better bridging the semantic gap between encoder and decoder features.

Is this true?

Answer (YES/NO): NO